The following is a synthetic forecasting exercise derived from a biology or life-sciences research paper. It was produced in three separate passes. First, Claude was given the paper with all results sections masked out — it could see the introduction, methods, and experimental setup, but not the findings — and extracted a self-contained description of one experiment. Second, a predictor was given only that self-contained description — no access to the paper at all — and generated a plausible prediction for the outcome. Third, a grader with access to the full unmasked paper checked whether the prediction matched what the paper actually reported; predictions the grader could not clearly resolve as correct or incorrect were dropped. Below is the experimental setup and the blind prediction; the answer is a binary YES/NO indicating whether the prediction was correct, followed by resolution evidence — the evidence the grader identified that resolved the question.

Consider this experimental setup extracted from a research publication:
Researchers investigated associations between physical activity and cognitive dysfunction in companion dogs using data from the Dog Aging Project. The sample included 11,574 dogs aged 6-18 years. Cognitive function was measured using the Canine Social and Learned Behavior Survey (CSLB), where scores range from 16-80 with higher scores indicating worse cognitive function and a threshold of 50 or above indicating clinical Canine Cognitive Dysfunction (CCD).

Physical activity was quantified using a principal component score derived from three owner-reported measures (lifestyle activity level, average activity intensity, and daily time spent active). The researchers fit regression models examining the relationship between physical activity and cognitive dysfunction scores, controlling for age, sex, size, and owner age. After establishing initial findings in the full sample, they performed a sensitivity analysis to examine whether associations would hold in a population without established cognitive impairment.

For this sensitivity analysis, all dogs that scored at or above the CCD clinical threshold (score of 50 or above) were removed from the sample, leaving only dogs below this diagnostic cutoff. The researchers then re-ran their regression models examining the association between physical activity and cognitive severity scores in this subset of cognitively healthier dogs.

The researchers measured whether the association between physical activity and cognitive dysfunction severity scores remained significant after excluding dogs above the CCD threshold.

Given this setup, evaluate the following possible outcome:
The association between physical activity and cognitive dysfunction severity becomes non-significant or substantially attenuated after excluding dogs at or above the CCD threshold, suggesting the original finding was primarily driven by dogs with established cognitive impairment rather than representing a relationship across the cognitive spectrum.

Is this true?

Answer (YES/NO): NO